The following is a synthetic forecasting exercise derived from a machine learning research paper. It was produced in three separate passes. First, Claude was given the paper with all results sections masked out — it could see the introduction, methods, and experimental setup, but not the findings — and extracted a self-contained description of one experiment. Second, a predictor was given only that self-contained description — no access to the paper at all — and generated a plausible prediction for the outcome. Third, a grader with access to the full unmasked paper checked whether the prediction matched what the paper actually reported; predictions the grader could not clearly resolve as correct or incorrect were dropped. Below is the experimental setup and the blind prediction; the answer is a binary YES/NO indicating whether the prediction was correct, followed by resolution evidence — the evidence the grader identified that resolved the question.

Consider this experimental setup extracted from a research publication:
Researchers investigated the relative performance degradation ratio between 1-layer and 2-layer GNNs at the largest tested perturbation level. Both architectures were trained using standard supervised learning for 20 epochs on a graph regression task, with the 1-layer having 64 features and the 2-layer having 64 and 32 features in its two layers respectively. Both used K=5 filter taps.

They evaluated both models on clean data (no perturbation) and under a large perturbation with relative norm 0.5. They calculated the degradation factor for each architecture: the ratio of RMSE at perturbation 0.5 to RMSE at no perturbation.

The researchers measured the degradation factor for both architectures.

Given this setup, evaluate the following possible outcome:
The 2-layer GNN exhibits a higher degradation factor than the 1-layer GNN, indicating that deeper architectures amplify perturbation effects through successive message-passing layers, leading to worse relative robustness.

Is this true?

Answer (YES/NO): YES